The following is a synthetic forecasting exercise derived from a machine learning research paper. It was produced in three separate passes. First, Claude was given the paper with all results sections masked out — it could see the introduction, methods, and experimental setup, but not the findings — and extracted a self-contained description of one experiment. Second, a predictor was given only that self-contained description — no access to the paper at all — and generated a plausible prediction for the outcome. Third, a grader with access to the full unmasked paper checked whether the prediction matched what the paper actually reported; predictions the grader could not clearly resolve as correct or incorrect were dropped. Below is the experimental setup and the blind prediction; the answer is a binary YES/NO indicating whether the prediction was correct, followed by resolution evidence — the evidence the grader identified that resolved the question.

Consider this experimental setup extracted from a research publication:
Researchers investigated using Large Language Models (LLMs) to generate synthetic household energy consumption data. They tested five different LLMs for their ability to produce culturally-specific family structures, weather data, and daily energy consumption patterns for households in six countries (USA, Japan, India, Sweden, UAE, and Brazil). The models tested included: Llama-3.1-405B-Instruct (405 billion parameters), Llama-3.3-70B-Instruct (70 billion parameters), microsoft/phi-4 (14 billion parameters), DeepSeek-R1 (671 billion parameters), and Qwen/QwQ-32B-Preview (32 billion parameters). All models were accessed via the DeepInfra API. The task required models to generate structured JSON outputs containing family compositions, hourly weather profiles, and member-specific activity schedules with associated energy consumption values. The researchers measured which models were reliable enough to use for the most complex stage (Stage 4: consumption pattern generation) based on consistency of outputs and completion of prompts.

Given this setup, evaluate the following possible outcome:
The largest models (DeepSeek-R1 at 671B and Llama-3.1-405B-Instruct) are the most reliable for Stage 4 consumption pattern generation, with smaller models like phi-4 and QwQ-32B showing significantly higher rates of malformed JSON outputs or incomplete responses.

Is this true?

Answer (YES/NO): NO